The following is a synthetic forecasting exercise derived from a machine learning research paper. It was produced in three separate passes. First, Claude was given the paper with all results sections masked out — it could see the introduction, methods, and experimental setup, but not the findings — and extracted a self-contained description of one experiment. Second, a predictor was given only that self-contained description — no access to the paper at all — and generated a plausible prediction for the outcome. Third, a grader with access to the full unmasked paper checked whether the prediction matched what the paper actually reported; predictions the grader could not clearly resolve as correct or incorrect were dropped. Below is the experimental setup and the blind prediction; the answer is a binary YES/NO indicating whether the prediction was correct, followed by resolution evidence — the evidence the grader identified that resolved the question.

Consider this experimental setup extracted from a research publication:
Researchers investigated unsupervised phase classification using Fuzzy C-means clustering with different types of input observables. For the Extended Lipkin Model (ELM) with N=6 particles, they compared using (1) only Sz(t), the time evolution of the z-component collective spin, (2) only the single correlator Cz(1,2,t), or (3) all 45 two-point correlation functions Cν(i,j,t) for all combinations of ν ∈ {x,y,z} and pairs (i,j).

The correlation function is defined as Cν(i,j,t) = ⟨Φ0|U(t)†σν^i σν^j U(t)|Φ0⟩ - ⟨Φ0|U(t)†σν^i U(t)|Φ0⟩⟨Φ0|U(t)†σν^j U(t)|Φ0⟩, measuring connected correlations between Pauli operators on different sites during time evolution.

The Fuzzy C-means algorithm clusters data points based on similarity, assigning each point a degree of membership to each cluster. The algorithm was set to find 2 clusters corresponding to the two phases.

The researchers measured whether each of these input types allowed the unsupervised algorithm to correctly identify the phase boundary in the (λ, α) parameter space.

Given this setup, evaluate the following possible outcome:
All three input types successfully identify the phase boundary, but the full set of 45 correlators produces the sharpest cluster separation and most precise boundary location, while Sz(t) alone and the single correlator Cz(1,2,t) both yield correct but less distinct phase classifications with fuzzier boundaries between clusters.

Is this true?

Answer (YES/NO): NO